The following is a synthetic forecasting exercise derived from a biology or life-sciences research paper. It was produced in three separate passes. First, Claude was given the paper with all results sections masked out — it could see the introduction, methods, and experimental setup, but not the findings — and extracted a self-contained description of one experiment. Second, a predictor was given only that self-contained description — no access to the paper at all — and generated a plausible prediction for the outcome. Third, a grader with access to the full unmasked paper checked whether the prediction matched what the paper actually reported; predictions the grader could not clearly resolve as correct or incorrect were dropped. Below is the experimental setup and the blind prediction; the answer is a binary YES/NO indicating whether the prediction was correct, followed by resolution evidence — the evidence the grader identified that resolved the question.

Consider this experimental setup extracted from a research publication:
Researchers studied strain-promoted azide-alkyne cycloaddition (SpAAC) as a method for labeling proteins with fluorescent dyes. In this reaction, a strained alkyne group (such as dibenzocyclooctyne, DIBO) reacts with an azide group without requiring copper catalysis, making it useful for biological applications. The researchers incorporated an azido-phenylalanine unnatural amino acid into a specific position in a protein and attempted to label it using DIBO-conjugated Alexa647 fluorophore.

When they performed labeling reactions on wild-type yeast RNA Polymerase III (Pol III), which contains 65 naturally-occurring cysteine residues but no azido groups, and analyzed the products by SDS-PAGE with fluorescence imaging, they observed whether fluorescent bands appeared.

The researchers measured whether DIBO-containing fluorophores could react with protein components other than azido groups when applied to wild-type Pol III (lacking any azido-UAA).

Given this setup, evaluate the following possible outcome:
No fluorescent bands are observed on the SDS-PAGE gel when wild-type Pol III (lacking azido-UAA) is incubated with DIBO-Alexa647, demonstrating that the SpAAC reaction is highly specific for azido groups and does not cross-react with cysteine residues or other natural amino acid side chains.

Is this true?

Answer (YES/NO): NO